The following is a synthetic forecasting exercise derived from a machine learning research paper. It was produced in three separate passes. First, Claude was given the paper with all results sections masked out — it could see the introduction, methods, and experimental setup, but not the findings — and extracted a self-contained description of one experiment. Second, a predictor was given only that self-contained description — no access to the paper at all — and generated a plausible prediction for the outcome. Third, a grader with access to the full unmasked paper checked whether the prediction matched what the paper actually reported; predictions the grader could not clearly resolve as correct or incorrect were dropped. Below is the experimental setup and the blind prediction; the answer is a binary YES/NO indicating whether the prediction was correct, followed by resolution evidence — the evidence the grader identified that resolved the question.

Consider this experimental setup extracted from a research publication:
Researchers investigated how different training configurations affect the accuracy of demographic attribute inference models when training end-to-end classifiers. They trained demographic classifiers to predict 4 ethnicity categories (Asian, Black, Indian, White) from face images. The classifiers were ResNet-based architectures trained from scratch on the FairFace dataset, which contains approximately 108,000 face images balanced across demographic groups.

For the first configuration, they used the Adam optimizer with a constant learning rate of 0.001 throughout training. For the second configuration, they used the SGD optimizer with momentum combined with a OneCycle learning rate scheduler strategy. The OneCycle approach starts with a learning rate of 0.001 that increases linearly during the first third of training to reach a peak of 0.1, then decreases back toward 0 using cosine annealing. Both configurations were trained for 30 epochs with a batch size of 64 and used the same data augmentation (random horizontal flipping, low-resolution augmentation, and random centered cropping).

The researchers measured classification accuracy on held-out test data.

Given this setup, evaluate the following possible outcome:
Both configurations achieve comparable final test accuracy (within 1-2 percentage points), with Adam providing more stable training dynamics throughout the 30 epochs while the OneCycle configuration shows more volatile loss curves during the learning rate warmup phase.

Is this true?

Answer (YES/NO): NO